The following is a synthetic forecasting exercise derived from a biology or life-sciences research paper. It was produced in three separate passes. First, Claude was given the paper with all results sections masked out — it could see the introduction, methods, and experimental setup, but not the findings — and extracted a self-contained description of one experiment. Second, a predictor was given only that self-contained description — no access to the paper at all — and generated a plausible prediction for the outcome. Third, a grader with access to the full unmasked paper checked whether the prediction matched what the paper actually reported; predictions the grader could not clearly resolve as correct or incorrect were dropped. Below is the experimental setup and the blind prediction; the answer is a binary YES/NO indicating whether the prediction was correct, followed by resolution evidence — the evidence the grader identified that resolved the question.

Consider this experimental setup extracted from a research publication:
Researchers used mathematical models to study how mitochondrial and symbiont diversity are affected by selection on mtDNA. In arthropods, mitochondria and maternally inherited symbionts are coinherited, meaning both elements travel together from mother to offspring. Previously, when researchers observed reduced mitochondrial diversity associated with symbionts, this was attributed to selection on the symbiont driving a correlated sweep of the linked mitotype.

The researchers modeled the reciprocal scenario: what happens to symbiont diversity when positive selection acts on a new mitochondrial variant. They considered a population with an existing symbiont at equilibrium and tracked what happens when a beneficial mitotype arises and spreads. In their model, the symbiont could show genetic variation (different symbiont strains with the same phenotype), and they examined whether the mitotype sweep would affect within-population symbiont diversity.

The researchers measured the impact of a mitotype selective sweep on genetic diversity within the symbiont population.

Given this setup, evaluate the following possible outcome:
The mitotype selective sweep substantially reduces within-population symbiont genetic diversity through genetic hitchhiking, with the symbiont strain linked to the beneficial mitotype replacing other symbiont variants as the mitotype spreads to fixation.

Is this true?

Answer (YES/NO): YES